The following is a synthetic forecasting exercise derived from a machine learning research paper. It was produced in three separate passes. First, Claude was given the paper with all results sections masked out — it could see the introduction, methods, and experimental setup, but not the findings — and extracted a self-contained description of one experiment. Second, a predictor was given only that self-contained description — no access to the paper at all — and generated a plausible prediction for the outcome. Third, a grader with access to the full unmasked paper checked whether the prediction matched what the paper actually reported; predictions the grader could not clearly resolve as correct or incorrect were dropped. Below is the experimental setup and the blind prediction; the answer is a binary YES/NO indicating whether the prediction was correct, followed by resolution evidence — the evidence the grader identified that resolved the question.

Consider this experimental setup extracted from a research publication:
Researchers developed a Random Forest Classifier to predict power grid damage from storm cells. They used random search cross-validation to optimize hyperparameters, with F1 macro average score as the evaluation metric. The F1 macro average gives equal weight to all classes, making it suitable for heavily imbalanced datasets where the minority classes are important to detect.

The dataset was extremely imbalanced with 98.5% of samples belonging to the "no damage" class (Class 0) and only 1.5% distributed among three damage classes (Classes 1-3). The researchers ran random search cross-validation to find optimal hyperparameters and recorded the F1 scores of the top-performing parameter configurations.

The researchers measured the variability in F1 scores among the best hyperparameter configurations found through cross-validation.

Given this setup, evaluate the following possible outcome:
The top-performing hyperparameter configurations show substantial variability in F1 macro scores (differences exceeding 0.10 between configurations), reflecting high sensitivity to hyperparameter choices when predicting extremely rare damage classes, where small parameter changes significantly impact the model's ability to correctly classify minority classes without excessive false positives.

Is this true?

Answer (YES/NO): NO